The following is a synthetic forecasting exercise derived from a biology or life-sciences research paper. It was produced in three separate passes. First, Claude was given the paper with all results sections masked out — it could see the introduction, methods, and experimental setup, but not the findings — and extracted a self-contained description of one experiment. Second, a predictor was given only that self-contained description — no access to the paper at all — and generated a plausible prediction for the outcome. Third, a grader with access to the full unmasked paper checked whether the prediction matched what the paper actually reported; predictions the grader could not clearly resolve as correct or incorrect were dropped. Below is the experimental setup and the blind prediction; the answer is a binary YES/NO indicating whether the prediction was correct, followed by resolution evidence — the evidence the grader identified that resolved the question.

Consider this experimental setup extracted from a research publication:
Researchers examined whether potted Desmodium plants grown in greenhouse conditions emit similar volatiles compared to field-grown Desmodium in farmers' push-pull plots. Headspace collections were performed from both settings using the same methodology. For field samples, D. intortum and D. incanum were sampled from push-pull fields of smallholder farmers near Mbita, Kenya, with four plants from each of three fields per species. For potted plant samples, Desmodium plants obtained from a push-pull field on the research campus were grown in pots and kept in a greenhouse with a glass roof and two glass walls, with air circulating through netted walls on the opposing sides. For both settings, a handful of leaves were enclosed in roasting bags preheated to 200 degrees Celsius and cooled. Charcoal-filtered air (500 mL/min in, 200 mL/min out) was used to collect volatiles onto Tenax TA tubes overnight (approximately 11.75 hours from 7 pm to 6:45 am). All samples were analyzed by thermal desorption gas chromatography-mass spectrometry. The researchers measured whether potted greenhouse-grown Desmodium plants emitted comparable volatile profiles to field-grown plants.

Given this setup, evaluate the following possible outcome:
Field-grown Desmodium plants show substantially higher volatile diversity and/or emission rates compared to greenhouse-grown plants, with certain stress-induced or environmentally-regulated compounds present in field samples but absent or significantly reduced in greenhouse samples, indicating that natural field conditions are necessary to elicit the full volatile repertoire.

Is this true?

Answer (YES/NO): NO